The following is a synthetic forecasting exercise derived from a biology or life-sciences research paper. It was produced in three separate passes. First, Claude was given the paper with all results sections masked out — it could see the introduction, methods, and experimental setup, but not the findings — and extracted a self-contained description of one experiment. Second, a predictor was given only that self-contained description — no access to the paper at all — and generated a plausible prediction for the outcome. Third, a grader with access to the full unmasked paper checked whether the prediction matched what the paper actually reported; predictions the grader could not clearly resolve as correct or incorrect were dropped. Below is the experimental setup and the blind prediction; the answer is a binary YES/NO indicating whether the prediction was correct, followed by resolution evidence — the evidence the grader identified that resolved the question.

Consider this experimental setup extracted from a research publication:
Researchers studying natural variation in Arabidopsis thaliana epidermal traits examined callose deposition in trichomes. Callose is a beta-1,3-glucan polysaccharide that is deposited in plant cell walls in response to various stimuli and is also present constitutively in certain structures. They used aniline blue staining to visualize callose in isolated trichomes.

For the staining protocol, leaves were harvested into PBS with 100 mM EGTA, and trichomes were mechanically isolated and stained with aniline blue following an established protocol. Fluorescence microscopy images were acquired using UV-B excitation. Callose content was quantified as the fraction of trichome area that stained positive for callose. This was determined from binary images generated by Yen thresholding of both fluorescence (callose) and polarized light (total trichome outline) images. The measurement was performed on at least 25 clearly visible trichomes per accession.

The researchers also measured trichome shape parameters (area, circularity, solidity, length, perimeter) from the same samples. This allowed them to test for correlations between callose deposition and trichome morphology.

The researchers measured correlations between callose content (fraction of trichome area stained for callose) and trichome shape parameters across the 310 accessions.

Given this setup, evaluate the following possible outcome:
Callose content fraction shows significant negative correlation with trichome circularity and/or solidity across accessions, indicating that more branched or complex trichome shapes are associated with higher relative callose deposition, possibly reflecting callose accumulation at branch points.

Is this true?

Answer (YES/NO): NO